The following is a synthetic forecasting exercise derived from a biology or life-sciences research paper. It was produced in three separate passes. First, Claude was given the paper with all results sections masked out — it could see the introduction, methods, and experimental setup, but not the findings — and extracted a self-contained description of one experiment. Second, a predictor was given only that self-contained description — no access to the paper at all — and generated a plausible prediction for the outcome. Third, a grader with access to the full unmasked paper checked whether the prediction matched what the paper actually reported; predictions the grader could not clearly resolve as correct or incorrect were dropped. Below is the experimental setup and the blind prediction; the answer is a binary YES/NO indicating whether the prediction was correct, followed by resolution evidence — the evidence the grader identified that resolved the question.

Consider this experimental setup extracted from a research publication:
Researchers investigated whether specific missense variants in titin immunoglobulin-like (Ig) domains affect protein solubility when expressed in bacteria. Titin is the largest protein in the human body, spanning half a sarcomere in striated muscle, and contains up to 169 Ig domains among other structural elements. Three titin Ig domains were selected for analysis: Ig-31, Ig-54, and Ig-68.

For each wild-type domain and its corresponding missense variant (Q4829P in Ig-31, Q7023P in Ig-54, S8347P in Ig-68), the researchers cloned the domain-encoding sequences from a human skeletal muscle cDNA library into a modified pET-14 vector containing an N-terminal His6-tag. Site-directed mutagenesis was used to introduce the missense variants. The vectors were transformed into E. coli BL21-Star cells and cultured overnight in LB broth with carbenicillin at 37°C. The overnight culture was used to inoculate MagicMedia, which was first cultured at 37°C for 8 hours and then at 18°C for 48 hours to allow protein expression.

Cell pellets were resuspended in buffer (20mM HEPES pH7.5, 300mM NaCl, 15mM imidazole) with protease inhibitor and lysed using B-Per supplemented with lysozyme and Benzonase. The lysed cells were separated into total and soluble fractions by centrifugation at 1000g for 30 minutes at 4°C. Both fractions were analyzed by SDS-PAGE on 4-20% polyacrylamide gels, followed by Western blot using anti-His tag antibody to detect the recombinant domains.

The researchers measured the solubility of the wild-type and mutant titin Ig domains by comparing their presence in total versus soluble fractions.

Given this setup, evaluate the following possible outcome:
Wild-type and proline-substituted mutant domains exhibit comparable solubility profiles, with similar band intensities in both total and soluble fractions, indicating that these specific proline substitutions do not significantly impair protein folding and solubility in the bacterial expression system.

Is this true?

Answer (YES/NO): NO